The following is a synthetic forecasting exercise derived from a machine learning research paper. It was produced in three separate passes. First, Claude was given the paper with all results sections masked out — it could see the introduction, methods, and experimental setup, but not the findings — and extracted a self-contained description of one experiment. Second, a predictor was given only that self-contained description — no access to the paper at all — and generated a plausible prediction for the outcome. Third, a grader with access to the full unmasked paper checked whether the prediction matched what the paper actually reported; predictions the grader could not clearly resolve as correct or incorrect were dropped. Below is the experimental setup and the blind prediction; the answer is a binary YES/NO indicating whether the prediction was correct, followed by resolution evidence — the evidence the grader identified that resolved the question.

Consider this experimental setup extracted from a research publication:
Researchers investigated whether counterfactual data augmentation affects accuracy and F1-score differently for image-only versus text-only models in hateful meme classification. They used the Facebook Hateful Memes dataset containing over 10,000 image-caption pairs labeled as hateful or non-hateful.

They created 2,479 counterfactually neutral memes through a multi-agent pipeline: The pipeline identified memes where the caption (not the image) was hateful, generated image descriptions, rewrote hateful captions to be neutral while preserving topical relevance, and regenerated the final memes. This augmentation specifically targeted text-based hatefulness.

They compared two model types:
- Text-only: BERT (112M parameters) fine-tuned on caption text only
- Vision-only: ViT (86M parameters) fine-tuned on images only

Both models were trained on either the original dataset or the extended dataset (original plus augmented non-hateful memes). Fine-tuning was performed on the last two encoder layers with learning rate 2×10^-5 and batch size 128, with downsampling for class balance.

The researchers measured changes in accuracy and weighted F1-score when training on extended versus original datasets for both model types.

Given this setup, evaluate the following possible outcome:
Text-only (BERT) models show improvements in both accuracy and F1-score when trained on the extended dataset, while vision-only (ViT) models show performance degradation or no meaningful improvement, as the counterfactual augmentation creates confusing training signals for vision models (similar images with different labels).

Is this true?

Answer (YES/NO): NO